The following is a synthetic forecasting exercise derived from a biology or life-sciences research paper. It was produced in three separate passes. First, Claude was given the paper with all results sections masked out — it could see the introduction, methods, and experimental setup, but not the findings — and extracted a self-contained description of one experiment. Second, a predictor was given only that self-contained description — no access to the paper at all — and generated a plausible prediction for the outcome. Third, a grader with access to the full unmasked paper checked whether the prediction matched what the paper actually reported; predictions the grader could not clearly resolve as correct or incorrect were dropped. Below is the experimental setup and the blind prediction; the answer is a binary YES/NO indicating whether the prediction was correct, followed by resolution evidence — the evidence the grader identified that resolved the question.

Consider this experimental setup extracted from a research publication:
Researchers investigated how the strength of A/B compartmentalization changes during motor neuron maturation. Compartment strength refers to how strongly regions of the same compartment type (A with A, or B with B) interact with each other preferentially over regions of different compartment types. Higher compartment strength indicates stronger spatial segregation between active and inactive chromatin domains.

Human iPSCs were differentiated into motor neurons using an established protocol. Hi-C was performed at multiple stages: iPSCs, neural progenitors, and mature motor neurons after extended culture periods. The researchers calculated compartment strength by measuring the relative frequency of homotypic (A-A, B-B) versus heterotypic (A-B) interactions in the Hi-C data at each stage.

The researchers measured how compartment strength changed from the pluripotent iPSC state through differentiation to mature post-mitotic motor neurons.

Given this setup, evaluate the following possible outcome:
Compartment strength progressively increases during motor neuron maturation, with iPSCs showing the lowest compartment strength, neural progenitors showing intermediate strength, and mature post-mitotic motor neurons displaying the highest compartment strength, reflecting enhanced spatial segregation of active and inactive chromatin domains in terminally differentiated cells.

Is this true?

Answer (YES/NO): NO